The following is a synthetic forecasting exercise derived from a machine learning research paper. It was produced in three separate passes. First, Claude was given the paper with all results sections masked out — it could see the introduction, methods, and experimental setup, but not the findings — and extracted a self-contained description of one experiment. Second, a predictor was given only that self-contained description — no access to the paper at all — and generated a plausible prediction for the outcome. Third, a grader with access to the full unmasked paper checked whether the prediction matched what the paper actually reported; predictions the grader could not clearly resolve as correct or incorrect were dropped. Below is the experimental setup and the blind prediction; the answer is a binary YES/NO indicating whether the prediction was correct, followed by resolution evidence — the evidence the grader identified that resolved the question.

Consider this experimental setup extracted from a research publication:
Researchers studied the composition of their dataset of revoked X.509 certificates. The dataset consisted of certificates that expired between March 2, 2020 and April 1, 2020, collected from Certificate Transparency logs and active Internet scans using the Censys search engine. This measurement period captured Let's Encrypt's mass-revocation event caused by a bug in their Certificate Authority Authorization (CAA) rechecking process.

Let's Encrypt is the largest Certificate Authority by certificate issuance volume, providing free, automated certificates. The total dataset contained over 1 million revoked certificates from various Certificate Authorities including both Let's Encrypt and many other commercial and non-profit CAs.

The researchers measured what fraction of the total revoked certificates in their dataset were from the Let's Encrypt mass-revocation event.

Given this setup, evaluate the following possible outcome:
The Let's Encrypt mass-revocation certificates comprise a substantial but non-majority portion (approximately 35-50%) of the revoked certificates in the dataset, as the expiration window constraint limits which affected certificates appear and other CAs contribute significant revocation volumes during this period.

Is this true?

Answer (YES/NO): NO